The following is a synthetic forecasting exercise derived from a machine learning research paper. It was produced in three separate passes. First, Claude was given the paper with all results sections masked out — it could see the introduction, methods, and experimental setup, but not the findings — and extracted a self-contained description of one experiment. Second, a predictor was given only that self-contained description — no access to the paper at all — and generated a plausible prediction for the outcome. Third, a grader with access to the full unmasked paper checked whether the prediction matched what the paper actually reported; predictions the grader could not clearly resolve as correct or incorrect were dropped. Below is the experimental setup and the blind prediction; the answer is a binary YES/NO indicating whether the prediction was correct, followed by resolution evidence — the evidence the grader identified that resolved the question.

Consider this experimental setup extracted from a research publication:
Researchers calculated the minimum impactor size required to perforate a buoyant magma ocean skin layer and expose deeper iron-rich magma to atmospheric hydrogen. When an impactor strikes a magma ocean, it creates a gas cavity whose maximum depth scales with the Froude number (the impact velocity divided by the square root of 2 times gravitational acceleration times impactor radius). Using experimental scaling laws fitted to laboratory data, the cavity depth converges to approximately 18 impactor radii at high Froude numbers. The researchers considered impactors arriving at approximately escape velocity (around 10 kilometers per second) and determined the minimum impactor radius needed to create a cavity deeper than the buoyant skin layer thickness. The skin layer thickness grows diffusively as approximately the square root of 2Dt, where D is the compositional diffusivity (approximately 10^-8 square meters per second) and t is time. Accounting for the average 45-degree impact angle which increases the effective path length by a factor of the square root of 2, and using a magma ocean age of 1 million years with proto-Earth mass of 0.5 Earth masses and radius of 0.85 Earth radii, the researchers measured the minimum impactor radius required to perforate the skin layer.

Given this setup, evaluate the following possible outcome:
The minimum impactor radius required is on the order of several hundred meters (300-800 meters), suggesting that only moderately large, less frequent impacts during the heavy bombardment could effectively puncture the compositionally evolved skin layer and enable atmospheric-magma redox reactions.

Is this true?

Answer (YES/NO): NO